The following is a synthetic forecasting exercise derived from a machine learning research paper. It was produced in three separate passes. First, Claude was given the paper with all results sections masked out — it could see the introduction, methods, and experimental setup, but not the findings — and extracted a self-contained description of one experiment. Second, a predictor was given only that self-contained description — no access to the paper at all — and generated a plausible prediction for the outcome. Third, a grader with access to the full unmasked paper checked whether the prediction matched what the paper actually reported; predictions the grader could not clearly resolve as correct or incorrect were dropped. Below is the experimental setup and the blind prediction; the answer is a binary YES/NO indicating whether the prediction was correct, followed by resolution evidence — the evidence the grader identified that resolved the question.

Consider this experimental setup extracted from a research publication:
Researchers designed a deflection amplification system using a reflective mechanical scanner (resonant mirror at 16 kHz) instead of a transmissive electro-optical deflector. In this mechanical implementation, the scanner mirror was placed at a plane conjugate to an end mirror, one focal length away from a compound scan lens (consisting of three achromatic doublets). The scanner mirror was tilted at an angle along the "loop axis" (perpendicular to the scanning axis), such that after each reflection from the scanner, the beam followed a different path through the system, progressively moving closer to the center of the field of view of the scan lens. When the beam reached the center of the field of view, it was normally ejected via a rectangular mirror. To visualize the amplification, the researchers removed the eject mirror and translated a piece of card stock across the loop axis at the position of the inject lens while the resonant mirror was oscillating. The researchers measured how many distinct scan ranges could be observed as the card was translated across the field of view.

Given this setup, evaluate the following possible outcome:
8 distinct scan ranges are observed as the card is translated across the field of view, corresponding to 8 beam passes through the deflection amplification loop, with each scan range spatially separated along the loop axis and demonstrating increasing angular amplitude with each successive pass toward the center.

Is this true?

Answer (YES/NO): NO